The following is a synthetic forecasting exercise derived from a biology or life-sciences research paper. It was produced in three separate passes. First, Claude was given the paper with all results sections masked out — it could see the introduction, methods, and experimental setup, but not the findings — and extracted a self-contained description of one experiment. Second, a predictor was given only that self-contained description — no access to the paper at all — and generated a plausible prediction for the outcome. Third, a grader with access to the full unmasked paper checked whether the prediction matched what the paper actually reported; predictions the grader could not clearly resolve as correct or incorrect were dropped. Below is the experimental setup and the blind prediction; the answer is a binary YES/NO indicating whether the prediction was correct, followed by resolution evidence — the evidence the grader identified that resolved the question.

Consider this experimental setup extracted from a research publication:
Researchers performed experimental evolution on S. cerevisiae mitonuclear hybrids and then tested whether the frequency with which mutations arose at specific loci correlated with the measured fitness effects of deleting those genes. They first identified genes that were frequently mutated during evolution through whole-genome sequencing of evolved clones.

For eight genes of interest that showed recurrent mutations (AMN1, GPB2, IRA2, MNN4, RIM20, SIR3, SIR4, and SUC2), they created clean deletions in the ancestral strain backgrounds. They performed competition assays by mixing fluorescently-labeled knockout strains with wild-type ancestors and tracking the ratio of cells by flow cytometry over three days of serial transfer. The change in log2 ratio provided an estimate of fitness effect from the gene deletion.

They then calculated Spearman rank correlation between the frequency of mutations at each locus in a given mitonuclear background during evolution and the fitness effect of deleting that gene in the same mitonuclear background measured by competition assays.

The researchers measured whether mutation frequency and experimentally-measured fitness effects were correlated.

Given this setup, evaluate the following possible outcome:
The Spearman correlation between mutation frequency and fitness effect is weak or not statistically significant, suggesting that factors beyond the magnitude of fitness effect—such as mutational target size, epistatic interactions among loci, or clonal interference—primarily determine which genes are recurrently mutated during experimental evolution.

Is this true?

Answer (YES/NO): YES